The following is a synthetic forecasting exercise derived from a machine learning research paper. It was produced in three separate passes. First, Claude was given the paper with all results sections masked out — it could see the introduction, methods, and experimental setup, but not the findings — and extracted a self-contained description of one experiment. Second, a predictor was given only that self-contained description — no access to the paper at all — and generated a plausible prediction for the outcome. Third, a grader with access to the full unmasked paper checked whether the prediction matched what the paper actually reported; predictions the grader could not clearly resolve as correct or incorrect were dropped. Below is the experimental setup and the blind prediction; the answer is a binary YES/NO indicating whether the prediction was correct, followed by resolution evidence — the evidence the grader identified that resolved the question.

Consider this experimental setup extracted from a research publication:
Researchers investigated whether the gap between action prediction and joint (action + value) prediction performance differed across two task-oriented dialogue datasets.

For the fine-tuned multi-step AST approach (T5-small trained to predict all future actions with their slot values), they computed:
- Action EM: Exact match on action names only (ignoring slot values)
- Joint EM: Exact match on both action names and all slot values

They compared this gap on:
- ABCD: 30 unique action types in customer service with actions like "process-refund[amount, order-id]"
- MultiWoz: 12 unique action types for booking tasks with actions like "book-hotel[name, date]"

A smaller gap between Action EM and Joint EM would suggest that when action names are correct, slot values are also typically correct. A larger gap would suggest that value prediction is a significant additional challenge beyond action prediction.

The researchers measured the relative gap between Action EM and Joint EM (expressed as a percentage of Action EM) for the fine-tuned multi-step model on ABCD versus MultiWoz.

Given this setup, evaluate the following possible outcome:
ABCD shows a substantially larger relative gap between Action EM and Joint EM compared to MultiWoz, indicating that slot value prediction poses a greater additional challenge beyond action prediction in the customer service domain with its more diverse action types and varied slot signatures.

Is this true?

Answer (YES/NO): NO